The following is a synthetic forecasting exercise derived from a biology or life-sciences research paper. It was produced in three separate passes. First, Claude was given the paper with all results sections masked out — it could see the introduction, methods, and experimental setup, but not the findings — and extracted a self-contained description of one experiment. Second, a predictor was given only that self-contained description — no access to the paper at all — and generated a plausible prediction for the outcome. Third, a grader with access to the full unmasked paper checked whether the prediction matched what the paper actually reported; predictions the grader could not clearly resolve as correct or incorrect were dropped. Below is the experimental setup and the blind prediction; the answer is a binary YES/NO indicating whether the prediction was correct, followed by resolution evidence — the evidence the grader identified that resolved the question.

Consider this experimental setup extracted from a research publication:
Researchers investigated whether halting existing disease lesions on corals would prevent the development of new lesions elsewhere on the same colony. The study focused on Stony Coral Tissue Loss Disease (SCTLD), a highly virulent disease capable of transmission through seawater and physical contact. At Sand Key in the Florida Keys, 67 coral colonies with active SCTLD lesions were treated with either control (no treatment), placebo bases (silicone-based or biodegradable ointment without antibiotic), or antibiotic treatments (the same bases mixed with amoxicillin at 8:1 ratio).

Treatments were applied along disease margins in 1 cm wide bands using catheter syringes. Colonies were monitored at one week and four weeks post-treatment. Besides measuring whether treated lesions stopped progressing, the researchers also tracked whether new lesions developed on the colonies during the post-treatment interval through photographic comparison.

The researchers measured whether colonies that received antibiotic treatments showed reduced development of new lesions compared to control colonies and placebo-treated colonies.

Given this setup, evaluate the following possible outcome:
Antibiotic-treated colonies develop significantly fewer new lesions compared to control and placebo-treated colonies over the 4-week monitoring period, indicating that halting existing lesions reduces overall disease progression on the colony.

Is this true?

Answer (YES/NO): NO